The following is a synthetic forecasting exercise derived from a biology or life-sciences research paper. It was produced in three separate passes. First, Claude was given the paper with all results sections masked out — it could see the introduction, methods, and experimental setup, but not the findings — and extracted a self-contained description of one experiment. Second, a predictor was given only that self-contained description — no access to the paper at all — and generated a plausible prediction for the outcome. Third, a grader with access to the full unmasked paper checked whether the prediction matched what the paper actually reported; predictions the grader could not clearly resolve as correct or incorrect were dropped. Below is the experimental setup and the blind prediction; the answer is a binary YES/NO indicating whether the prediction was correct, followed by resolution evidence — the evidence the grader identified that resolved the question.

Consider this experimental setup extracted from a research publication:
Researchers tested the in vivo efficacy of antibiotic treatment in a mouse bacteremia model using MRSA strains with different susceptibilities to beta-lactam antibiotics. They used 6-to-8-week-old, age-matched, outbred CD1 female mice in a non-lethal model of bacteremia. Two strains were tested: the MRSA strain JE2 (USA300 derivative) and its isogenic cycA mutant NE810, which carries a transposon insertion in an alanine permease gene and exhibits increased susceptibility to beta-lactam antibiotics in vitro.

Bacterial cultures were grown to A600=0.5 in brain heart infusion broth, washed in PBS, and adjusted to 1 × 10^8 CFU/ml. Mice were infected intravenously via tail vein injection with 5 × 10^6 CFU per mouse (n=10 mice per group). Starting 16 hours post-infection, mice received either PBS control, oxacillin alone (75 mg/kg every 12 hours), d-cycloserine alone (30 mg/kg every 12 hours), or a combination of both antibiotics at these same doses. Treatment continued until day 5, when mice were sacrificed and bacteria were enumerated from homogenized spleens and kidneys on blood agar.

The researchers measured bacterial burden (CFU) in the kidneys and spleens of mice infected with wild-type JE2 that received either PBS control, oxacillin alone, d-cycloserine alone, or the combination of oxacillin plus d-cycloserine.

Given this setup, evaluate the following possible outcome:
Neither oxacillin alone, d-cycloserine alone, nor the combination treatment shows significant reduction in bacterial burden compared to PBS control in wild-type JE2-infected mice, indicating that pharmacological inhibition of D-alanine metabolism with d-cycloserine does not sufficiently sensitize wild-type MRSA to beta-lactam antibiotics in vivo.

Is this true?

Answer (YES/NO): NO